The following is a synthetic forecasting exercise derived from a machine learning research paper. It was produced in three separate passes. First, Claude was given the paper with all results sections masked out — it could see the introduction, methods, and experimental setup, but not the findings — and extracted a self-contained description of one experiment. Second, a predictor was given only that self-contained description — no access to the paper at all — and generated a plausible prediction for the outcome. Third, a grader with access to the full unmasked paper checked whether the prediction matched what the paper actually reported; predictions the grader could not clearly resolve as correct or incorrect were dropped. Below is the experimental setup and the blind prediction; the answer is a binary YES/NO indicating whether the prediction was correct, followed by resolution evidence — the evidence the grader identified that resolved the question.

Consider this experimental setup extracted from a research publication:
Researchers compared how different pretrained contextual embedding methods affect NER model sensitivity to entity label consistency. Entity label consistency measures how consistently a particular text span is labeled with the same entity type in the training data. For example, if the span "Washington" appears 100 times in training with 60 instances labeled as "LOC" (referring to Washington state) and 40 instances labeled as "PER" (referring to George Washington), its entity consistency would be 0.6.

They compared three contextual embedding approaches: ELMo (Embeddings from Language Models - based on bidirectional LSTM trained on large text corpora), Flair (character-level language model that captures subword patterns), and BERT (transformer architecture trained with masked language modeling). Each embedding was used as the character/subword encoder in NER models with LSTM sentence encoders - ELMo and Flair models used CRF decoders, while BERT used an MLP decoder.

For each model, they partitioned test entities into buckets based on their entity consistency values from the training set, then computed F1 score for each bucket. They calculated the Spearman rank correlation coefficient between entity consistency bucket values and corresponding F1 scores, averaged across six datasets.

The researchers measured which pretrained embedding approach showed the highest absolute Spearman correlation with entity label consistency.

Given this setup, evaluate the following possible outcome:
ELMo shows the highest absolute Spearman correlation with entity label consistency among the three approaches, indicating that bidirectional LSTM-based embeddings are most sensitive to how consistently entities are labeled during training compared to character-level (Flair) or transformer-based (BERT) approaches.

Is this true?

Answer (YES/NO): YES